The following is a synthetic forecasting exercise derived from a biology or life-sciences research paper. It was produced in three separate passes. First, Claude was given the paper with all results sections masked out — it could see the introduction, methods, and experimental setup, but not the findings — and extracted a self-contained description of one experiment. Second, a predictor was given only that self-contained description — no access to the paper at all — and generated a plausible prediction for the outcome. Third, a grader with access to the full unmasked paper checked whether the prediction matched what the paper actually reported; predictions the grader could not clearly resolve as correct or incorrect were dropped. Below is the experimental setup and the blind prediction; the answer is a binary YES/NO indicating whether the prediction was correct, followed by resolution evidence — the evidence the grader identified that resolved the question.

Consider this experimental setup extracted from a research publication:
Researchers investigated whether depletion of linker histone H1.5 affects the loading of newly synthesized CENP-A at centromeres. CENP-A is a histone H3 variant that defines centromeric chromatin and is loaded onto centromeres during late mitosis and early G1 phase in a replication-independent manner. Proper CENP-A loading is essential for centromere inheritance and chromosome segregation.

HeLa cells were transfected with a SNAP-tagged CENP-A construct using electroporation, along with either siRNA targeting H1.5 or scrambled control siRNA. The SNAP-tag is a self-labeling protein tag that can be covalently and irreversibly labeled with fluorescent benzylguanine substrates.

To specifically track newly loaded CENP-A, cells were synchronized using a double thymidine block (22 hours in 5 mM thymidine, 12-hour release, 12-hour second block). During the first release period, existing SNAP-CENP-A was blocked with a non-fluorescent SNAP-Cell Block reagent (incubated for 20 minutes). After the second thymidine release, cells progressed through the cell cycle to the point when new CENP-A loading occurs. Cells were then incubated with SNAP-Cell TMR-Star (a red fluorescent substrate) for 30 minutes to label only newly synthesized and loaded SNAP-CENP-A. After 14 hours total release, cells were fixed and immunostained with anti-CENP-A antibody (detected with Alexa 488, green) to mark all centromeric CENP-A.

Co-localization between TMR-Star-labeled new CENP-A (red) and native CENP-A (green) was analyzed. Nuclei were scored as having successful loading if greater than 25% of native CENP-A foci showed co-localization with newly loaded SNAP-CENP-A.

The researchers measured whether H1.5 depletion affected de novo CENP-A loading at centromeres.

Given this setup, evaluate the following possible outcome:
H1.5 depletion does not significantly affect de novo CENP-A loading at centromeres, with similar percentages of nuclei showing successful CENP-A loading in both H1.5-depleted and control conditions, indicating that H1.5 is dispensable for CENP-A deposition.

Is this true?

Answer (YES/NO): NO